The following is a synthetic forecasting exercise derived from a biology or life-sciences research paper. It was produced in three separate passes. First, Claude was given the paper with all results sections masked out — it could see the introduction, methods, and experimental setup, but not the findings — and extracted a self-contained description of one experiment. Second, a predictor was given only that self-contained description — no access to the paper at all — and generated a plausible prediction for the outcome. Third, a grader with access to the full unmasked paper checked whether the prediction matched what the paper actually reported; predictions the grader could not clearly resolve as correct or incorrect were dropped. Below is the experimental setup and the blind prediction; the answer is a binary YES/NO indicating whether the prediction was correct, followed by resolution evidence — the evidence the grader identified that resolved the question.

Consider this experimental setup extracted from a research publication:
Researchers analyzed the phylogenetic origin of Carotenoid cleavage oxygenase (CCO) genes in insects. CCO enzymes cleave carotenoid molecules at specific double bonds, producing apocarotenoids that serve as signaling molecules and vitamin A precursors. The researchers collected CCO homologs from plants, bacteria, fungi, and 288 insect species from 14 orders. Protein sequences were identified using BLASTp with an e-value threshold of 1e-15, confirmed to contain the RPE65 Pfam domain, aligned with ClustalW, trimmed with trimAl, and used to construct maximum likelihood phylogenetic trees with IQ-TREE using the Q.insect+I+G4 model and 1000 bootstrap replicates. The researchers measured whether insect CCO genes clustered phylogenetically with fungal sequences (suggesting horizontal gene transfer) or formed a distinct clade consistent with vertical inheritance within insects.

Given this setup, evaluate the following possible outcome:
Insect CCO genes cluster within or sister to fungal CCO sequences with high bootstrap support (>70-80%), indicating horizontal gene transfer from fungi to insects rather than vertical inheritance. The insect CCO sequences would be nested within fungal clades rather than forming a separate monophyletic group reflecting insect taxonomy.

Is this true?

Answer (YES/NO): NO